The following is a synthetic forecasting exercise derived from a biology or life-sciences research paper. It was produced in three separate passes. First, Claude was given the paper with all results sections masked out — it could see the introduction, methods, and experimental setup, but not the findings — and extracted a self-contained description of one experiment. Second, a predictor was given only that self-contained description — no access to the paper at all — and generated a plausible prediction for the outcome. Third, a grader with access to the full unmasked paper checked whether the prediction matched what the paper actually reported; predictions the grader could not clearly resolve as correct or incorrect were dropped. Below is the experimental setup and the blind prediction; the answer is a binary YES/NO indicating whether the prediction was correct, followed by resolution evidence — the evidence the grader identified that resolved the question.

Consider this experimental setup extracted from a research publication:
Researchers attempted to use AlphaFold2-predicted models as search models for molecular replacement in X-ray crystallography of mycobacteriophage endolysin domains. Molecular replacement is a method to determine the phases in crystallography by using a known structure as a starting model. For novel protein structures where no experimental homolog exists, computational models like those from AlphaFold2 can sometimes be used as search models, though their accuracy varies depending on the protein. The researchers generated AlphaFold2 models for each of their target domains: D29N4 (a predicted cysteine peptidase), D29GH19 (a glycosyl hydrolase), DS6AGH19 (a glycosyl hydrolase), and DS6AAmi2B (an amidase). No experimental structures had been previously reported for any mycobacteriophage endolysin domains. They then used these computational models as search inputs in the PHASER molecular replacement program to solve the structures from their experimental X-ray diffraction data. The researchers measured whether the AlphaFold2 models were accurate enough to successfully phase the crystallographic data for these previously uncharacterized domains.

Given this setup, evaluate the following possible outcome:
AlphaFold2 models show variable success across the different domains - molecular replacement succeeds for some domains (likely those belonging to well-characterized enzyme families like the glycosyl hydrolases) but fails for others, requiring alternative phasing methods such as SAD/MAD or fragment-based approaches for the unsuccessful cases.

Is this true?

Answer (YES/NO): NO